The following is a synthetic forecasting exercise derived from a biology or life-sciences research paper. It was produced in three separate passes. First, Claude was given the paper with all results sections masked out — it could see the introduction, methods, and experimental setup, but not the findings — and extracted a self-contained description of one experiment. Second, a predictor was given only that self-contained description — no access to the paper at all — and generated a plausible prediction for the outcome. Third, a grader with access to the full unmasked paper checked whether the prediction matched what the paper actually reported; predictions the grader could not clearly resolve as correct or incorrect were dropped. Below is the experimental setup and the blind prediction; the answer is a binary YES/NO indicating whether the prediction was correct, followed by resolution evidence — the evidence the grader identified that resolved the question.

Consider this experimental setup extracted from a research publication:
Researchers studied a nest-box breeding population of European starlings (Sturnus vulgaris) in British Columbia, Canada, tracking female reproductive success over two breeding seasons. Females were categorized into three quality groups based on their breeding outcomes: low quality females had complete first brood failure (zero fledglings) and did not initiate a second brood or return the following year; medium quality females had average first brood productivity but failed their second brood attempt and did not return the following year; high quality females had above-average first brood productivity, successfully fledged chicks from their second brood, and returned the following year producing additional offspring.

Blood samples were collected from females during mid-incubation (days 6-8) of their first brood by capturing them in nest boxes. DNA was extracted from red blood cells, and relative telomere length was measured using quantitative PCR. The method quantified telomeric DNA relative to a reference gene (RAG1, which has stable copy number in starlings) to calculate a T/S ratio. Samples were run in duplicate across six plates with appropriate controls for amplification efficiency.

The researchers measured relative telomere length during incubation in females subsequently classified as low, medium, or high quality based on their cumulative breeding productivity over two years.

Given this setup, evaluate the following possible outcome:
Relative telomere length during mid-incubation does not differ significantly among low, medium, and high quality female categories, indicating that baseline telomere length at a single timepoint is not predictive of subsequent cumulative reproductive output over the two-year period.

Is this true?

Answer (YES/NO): YES